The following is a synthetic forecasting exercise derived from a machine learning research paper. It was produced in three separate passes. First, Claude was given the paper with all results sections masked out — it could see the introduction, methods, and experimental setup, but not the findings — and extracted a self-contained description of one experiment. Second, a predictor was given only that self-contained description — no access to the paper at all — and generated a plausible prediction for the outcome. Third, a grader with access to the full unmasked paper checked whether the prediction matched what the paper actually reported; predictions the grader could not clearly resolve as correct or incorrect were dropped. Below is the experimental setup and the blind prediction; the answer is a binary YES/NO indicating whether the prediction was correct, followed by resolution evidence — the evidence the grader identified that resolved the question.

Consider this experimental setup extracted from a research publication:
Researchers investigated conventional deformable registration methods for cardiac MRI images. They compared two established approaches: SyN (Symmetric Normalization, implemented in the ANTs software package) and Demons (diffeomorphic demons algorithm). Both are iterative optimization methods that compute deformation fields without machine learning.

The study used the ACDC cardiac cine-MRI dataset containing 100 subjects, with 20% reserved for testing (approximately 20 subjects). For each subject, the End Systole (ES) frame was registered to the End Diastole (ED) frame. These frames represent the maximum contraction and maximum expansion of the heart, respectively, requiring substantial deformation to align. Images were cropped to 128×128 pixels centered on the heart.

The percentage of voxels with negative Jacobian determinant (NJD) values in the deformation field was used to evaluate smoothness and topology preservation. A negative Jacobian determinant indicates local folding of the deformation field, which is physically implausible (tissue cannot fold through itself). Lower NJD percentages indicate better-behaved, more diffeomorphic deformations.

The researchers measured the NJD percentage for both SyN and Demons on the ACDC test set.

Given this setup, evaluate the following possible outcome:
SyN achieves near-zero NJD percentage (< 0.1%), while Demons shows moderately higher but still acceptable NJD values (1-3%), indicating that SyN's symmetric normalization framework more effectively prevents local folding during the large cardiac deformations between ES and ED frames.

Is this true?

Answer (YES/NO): NO